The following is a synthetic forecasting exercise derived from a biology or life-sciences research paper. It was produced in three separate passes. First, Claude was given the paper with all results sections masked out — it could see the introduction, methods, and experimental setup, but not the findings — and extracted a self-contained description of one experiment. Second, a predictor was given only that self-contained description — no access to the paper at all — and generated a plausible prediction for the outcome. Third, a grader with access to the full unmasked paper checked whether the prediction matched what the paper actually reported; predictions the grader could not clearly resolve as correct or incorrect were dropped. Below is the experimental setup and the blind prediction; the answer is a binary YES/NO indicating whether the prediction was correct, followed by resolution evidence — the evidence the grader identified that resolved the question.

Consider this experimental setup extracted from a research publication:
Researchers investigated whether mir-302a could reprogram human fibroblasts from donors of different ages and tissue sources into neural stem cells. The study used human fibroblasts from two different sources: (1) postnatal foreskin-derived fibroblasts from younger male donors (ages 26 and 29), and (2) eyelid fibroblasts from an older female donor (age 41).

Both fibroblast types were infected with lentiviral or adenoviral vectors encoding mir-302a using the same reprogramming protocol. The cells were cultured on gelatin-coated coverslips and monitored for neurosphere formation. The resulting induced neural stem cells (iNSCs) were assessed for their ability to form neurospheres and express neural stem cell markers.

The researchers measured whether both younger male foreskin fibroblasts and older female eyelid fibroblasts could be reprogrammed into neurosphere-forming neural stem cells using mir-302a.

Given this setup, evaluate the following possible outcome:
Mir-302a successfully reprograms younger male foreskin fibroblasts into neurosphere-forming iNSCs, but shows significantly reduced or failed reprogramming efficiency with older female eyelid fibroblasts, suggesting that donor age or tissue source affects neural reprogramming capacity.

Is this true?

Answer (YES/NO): NO